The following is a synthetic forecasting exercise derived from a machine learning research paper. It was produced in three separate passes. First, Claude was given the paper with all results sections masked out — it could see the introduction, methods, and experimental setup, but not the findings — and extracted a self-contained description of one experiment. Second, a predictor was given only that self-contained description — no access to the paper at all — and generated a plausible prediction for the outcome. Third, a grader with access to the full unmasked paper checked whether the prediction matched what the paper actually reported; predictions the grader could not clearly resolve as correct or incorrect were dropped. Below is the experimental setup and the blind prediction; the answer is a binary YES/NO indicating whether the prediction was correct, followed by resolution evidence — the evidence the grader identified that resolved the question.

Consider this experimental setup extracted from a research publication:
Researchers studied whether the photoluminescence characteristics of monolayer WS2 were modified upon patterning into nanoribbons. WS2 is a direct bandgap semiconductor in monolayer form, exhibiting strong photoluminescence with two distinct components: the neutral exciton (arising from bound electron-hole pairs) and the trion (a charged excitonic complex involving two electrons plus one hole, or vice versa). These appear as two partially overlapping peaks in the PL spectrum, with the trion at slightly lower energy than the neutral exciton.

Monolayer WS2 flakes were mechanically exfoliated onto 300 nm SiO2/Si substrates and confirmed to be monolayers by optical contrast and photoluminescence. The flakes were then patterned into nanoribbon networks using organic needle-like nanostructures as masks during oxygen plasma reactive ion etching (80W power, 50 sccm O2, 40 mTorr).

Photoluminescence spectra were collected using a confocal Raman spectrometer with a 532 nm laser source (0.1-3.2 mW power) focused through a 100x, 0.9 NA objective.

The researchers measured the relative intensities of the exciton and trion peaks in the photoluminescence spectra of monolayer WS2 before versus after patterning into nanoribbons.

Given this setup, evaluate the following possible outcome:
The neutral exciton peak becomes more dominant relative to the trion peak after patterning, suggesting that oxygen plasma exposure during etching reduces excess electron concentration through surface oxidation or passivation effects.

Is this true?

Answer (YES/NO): YES